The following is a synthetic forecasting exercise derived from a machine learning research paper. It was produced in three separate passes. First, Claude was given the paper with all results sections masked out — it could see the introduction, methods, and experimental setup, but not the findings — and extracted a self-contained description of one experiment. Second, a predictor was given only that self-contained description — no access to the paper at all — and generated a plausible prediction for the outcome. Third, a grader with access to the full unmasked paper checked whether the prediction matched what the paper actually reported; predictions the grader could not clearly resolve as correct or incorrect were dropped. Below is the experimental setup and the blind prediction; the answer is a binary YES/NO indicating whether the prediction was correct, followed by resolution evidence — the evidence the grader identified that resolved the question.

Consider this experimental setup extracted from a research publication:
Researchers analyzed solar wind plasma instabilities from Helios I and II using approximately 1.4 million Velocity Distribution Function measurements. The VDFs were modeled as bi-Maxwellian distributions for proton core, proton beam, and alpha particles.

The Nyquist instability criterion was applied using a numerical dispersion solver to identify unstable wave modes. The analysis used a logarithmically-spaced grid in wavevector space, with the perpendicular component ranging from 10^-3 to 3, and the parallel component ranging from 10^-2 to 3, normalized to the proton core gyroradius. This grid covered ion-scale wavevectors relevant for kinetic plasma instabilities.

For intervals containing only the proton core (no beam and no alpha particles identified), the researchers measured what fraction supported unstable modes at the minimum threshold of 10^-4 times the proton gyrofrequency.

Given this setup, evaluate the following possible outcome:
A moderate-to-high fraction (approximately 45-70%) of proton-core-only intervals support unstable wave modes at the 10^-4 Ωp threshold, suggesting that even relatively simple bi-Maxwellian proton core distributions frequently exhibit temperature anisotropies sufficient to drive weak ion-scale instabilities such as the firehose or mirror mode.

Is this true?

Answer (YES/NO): NO